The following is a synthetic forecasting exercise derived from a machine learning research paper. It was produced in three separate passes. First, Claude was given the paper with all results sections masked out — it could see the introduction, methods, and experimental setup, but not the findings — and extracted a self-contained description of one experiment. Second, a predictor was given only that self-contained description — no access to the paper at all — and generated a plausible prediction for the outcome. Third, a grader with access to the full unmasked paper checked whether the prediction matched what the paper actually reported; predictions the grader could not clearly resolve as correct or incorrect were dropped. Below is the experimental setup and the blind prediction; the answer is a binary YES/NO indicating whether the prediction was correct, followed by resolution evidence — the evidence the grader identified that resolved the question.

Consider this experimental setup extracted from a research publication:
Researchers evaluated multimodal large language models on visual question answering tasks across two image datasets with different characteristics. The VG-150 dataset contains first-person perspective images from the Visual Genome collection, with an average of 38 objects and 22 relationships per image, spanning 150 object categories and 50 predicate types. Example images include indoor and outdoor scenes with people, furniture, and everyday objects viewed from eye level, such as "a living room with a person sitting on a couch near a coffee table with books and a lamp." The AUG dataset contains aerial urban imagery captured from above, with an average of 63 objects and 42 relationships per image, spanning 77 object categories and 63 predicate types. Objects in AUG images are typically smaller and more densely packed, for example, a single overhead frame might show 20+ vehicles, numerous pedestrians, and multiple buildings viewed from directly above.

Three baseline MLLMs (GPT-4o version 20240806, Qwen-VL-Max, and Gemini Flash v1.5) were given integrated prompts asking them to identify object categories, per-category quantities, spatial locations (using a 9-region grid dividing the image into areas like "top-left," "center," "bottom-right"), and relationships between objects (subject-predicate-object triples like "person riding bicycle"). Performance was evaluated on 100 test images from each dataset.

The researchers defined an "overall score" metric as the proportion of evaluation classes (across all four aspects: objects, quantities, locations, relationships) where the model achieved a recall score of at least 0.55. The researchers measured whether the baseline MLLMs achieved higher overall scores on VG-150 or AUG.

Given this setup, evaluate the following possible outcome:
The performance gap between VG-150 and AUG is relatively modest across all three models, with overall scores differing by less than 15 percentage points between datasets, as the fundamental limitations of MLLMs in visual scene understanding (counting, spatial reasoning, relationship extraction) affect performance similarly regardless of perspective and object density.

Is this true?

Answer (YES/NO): NO